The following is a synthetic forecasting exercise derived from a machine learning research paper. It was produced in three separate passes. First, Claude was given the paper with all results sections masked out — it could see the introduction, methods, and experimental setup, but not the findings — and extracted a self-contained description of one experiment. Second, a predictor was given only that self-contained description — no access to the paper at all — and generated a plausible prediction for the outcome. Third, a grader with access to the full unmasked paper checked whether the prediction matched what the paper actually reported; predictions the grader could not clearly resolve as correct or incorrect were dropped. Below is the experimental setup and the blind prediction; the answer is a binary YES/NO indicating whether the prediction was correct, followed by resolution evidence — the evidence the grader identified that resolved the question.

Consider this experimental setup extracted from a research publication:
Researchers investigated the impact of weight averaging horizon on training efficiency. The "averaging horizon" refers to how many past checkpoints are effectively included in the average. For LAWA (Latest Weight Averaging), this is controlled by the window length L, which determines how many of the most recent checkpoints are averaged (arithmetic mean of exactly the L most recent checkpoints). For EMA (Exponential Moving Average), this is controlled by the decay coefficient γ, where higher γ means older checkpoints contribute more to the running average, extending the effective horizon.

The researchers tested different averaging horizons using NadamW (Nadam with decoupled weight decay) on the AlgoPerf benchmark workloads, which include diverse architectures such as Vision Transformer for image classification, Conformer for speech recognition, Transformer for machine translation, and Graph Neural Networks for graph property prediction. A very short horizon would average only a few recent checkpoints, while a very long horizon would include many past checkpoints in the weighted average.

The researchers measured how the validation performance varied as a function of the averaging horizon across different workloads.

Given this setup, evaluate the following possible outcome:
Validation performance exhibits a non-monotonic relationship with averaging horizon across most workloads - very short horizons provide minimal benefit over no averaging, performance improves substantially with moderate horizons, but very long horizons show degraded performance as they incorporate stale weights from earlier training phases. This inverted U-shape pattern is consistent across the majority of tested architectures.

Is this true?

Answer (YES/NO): YES